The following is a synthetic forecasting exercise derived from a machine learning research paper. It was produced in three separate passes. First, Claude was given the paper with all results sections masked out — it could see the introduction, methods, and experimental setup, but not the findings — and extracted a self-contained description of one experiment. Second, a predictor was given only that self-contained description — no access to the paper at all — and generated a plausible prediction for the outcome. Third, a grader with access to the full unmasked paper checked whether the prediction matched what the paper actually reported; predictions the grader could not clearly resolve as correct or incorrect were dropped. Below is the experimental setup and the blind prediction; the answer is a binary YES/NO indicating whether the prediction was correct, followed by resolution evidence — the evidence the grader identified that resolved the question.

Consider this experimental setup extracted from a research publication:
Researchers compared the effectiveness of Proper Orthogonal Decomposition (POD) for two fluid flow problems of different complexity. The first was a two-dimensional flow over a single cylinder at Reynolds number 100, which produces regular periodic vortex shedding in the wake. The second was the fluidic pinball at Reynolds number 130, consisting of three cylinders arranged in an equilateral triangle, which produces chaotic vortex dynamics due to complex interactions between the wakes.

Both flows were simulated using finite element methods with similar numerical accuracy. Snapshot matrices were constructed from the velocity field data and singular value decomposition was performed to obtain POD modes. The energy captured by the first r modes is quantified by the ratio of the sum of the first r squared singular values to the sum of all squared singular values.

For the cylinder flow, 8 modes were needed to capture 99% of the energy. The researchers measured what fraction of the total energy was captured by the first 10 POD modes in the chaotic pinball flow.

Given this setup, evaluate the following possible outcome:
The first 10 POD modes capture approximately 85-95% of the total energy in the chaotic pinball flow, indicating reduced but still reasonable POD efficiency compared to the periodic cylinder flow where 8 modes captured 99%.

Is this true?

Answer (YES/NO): NO